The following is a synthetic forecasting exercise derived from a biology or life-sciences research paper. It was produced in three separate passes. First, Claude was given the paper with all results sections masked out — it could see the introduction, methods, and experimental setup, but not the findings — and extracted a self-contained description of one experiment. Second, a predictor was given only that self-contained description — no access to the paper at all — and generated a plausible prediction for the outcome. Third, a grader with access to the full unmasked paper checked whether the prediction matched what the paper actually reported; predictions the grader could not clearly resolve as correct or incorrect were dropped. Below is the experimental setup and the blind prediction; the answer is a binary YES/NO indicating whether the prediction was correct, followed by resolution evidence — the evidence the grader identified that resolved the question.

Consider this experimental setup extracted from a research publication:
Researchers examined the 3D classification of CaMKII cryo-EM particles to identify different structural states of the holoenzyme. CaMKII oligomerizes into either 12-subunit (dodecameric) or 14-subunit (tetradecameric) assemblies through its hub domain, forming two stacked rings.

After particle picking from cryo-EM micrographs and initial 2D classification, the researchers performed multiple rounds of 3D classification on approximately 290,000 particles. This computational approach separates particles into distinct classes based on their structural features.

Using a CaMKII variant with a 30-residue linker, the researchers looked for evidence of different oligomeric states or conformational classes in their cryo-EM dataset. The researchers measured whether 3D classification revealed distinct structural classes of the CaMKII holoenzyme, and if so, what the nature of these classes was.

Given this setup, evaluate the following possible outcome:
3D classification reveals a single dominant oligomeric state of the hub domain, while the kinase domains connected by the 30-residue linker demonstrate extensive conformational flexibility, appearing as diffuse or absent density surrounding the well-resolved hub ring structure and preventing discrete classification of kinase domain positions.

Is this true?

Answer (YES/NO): NO